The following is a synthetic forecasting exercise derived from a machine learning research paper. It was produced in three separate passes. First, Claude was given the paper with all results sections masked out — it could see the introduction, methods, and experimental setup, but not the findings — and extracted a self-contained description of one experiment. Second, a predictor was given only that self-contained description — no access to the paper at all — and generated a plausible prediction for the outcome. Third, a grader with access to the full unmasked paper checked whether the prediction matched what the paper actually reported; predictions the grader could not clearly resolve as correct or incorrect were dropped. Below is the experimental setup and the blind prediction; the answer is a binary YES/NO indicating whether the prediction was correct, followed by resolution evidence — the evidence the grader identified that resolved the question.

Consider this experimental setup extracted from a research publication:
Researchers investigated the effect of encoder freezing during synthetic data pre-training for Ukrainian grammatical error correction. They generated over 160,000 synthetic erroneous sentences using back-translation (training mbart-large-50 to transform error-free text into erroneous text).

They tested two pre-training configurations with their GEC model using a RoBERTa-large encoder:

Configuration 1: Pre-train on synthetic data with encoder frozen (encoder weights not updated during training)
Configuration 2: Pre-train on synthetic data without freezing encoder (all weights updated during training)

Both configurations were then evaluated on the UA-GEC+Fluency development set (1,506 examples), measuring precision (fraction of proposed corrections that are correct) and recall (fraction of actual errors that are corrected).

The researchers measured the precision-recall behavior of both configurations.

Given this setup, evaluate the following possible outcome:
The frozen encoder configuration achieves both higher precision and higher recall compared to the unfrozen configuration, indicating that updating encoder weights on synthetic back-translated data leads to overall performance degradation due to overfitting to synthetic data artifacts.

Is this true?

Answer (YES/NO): NO